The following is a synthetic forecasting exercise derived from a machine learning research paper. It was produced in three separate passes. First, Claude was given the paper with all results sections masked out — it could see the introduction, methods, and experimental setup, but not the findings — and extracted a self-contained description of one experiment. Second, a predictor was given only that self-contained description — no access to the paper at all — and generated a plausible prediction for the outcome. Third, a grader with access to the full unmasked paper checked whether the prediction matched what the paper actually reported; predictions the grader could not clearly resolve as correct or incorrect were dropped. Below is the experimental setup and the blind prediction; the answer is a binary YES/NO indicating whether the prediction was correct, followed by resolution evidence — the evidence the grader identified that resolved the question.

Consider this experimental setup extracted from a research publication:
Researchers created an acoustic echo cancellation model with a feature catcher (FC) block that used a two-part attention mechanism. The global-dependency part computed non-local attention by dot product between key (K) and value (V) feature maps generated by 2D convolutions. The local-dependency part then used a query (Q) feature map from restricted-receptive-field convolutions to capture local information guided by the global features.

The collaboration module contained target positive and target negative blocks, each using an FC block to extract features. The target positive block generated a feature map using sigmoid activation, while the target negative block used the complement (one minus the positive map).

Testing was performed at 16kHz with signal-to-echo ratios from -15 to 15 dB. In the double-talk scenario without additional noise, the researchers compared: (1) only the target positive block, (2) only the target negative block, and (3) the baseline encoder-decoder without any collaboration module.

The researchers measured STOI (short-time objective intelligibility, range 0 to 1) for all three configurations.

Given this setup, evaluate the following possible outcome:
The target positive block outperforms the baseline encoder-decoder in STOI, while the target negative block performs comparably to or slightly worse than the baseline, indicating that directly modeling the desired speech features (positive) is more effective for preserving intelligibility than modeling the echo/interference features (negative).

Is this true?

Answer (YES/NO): NO